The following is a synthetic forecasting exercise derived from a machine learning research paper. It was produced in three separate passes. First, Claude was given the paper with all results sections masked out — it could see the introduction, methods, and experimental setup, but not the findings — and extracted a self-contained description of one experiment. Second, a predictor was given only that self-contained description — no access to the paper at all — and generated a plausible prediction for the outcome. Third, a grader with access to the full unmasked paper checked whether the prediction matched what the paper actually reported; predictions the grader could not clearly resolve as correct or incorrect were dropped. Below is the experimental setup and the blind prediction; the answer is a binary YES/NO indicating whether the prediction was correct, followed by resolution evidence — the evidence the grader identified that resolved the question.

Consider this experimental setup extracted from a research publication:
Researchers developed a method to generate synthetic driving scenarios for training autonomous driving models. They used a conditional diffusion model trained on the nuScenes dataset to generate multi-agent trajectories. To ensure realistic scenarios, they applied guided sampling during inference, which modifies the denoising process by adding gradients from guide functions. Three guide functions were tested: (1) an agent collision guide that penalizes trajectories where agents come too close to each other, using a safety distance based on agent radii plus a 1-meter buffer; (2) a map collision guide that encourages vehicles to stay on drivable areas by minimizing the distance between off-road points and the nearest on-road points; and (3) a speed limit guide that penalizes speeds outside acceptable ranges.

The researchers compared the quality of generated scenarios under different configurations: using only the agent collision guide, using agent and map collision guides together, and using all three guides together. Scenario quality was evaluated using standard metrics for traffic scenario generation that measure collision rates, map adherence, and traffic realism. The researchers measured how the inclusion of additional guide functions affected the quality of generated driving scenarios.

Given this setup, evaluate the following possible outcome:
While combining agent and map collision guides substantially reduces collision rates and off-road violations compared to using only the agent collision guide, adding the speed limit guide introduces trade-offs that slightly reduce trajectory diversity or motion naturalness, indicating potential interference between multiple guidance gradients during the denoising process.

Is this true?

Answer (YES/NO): NO